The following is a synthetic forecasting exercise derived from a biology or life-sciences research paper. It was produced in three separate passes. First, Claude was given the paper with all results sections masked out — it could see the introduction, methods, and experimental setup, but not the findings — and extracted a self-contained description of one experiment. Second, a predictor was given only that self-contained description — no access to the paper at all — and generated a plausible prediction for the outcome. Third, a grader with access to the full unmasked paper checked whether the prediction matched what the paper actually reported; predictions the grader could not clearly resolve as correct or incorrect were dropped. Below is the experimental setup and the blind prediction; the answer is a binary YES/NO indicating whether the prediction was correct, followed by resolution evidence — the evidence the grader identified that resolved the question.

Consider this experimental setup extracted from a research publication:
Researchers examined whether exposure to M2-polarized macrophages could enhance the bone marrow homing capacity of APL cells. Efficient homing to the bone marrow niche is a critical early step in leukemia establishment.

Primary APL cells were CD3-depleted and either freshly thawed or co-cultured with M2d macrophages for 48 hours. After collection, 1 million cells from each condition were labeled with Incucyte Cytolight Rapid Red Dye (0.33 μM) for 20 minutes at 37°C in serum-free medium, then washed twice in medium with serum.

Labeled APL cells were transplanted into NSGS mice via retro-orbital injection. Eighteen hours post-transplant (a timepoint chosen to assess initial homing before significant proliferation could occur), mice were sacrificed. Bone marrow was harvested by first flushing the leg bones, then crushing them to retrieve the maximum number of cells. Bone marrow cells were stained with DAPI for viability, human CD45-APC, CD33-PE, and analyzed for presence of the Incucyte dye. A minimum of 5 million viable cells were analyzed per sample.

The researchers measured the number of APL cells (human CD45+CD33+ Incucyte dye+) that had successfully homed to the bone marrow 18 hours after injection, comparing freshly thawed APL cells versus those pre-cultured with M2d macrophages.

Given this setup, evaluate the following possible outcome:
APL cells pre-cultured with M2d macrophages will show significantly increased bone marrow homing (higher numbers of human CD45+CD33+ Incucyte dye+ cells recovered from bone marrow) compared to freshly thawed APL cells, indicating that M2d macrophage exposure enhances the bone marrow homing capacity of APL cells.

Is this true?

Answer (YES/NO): YES